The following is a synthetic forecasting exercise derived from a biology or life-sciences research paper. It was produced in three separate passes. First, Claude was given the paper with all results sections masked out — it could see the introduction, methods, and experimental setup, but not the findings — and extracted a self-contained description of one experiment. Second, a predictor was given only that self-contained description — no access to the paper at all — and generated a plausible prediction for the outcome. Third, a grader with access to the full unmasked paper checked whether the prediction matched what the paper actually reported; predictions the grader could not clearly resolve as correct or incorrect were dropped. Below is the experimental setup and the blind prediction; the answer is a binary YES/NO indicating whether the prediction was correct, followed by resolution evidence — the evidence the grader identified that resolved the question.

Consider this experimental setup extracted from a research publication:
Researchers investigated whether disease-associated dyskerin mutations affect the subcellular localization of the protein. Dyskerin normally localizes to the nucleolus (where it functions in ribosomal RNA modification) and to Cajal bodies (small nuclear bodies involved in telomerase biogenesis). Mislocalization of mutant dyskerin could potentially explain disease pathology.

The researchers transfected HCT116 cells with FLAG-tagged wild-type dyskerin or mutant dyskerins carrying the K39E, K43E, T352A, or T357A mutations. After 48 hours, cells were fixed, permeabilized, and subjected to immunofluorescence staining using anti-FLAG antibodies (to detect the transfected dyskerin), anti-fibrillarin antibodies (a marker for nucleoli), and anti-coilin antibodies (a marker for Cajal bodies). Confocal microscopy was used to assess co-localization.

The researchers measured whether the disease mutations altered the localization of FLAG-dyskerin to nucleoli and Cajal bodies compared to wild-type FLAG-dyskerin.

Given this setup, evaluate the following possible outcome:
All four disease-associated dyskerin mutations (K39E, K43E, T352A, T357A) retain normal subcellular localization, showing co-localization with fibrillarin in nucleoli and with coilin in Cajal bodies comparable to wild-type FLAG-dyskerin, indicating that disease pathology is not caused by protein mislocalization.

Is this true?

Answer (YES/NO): YES